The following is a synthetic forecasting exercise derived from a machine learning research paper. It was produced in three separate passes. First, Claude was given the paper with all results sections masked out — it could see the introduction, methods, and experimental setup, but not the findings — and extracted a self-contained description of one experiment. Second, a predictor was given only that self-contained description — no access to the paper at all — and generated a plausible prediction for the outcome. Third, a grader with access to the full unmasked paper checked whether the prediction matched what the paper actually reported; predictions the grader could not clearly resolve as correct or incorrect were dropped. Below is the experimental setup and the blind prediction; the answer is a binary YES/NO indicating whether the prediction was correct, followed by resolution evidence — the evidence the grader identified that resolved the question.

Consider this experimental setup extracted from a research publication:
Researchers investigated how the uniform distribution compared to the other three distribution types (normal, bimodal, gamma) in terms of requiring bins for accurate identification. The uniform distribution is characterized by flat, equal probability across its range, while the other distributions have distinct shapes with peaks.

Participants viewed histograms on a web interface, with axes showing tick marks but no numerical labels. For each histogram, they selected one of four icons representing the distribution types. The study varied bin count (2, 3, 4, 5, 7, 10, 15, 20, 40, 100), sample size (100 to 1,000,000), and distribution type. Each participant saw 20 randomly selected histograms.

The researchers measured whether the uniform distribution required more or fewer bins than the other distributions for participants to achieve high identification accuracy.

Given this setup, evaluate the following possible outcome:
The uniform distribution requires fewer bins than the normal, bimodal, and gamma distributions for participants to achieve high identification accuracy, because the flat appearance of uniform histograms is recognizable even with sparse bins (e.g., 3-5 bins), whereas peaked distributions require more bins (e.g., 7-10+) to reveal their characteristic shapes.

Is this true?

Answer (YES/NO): NO